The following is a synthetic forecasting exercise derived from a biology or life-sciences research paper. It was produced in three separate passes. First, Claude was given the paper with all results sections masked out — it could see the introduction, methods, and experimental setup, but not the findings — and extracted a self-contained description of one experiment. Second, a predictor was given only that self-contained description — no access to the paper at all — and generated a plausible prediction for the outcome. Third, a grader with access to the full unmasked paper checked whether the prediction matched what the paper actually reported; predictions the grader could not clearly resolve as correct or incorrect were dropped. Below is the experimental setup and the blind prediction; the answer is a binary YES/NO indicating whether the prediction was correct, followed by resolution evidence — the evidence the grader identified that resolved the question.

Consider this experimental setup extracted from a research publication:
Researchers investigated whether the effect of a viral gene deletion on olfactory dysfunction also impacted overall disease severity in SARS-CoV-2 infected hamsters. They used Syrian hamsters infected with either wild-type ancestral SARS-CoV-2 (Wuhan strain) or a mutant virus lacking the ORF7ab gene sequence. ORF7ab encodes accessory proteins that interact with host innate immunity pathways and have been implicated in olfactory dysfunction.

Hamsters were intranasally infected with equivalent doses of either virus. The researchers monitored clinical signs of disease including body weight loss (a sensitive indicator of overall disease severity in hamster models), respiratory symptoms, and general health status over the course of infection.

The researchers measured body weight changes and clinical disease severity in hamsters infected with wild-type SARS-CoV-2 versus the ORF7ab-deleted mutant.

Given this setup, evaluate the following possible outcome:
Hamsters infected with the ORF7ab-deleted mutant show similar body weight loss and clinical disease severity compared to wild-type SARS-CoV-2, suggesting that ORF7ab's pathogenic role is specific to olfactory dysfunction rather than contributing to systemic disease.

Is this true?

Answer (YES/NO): YES